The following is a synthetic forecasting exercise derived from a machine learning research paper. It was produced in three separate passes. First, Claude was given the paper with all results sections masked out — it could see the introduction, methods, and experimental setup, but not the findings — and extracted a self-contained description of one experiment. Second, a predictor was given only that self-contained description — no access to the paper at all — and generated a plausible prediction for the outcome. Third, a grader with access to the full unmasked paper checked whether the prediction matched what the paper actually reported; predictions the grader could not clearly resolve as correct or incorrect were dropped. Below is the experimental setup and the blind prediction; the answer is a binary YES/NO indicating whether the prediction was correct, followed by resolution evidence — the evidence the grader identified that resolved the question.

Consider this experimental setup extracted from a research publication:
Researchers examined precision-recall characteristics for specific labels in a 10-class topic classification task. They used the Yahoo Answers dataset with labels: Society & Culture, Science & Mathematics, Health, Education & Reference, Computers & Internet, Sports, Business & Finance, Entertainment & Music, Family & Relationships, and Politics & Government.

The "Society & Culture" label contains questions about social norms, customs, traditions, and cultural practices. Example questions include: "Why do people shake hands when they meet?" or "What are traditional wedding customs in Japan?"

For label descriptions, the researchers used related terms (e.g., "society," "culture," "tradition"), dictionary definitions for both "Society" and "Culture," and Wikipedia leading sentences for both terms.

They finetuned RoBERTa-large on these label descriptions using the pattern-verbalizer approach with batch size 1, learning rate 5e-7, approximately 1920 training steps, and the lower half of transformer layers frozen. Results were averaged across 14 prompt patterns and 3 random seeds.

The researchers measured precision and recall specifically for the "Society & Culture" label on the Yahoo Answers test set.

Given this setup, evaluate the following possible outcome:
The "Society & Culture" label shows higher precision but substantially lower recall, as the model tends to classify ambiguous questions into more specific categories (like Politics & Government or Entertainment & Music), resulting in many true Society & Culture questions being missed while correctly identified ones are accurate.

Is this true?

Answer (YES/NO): YES